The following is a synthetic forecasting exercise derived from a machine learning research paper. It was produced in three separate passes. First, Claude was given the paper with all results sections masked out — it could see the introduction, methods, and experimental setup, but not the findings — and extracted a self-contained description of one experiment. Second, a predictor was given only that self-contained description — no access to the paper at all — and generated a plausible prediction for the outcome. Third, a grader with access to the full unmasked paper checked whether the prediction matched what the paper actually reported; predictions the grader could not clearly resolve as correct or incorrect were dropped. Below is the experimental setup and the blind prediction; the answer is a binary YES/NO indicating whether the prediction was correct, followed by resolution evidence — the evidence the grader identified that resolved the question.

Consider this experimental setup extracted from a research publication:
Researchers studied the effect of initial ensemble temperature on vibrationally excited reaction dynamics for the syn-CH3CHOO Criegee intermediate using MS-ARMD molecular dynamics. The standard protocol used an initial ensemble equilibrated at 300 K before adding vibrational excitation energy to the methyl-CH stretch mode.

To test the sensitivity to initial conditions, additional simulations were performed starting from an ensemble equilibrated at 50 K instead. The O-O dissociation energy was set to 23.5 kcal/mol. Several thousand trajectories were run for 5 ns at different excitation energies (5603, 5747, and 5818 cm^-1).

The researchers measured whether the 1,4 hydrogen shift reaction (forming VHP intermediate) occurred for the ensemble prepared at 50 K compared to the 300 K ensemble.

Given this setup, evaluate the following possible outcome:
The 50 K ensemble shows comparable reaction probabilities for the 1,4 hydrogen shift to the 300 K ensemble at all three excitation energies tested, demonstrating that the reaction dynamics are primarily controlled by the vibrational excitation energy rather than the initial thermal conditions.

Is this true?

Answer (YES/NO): NO